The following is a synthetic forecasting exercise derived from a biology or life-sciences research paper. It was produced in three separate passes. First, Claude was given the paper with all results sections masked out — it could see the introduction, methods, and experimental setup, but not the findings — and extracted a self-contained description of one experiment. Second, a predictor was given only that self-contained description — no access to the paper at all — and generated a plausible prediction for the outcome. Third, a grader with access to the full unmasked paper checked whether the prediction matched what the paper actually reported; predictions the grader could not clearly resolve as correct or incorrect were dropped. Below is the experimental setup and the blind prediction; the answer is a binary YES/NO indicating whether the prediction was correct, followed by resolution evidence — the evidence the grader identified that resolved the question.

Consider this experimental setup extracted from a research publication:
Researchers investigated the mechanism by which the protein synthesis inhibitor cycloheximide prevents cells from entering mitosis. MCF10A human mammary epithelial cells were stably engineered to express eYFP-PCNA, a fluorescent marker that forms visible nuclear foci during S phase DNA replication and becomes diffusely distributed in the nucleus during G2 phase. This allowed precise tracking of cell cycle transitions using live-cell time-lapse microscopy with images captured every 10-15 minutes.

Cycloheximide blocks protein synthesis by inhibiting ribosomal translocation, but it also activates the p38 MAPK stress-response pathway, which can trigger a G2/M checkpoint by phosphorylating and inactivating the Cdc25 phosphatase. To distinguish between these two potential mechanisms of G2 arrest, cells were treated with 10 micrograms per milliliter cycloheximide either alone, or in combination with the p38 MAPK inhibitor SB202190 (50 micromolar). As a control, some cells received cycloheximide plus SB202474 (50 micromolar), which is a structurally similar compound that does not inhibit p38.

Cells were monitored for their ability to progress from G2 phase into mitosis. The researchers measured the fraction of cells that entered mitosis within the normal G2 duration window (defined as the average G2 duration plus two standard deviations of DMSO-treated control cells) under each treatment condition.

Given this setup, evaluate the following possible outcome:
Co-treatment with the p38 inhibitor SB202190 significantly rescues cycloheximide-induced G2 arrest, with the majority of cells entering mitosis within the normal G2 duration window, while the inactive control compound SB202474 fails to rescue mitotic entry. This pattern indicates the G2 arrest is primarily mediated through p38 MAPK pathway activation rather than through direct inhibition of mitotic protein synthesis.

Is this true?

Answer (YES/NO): YES